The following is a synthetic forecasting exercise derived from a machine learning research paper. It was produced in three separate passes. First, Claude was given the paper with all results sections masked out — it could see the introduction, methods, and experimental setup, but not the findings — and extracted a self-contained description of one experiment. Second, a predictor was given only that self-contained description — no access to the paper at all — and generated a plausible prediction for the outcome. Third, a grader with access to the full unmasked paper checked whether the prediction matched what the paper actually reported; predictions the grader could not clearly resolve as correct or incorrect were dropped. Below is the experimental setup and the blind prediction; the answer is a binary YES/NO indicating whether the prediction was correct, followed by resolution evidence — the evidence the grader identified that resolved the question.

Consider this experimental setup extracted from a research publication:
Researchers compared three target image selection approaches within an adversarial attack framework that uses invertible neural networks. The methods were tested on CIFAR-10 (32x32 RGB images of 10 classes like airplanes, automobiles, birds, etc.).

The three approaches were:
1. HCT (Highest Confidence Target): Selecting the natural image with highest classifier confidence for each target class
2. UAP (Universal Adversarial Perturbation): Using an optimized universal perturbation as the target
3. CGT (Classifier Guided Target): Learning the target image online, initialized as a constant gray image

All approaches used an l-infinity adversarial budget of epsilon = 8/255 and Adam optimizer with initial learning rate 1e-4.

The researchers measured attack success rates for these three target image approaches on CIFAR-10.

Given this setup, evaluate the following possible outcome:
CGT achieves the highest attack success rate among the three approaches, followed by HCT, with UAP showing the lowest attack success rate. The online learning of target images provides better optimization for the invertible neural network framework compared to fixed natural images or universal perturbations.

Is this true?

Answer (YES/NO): NO